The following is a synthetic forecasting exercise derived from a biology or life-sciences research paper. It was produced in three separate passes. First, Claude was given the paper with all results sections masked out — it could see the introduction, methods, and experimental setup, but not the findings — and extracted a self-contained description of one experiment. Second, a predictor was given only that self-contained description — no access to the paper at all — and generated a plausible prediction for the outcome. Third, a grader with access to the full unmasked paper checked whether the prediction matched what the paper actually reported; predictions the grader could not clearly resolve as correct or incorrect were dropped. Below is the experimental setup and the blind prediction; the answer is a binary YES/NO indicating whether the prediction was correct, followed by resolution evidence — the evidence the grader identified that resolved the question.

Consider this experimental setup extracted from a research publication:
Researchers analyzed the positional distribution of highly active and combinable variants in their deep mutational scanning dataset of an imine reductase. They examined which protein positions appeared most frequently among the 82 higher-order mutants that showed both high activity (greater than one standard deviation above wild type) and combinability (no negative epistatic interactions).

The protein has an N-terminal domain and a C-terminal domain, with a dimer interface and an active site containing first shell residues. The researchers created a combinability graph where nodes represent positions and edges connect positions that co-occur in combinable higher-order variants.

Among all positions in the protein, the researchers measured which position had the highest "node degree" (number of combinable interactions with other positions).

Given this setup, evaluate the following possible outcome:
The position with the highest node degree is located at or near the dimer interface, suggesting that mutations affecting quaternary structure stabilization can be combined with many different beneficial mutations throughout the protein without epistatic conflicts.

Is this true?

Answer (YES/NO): NO